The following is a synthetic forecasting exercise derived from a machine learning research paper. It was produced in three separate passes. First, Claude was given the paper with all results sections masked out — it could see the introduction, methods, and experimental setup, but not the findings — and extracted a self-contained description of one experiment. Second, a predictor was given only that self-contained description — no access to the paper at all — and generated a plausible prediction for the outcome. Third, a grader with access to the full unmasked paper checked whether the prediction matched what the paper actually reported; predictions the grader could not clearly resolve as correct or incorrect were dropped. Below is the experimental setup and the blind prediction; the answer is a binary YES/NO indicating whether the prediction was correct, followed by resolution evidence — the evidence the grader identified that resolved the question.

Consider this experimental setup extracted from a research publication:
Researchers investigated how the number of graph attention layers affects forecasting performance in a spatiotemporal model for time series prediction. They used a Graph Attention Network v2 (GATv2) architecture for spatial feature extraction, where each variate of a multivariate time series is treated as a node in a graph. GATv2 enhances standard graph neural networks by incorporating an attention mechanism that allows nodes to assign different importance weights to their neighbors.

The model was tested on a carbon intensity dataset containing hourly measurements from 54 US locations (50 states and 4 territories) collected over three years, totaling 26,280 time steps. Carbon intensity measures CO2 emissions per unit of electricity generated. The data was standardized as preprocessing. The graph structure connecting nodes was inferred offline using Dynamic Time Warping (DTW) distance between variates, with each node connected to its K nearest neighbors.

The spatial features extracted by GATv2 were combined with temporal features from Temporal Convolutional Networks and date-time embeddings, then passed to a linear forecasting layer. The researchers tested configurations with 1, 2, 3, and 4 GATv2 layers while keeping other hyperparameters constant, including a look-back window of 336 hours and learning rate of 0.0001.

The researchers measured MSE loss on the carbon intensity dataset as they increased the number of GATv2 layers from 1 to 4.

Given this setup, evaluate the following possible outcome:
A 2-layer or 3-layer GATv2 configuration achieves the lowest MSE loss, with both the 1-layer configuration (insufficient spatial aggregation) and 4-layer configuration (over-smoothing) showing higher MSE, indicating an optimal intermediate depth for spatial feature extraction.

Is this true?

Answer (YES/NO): NO